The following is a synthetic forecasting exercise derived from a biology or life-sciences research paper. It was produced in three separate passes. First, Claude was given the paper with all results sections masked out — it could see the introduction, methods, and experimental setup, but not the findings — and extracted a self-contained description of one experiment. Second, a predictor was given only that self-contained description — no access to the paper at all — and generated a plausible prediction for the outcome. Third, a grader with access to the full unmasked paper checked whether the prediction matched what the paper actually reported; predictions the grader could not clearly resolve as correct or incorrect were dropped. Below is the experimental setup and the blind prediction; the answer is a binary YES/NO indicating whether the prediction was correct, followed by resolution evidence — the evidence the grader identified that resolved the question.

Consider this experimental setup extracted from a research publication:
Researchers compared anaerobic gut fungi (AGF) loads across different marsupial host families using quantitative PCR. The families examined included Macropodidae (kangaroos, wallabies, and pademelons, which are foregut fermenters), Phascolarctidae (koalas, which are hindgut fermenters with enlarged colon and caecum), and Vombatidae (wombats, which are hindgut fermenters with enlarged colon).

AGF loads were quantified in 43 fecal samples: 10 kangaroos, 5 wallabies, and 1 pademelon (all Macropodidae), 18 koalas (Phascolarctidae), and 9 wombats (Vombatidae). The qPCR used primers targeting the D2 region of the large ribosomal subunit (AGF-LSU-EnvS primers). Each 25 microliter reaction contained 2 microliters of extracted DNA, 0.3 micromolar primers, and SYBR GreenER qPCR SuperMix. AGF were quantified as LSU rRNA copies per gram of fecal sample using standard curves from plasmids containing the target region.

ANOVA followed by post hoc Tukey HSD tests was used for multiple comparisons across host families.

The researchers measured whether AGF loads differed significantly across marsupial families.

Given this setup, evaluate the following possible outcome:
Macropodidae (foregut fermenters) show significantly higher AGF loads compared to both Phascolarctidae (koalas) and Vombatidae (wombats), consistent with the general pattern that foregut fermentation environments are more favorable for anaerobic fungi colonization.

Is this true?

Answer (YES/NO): NO